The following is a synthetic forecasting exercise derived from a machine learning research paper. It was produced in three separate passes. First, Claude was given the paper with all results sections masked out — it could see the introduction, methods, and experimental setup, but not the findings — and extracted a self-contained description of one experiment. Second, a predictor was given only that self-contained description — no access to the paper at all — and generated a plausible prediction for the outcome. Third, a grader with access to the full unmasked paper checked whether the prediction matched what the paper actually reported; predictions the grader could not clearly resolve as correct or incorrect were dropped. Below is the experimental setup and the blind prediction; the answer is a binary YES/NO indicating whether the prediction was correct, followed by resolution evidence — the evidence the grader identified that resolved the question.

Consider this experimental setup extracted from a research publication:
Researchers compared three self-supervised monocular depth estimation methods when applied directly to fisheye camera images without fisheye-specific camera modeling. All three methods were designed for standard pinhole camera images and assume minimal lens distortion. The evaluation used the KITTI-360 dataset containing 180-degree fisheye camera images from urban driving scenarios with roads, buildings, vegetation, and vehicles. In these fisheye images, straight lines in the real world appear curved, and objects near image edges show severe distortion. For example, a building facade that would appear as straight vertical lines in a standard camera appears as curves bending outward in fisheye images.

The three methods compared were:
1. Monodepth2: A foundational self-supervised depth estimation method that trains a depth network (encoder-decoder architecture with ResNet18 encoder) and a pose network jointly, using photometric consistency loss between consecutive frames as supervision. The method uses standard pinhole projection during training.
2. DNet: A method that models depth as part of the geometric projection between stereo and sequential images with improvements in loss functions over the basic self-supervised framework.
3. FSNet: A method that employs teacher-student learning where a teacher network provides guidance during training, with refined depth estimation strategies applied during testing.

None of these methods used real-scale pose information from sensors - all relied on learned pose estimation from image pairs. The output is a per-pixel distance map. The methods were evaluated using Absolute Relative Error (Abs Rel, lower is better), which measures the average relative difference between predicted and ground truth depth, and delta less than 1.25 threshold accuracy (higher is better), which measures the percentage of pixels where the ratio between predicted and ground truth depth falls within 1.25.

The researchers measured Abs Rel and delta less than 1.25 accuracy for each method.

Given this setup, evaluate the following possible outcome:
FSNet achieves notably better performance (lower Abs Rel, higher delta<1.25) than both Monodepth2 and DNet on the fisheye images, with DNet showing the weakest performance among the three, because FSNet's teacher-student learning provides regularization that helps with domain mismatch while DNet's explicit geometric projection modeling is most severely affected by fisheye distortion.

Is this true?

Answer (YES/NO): NO